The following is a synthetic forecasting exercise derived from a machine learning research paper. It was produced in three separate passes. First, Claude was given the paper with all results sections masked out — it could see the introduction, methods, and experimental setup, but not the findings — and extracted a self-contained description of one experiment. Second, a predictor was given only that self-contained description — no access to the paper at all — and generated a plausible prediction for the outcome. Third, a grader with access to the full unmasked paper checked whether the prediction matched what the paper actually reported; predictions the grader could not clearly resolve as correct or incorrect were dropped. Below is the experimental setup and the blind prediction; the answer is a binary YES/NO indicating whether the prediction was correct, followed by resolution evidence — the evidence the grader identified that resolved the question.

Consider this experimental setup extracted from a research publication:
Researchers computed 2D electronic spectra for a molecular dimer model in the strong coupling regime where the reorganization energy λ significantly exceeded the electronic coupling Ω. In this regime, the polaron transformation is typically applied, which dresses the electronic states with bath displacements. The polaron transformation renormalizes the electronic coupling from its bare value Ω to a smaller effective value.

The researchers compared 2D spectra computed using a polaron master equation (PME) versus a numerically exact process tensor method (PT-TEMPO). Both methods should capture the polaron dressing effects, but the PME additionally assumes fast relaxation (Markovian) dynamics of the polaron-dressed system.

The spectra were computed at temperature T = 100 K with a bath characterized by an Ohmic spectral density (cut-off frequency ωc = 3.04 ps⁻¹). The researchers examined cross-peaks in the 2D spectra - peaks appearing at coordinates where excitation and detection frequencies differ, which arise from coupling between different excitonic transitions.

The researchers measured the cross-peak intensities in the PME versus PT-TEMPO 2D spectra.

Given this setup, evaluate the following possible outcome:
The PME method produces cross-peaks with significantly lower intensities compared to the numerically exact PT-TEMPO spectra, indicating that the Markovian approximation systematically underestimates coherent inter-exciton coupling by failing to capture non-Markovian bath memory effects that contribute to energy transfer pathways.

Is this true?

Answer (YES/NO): NO